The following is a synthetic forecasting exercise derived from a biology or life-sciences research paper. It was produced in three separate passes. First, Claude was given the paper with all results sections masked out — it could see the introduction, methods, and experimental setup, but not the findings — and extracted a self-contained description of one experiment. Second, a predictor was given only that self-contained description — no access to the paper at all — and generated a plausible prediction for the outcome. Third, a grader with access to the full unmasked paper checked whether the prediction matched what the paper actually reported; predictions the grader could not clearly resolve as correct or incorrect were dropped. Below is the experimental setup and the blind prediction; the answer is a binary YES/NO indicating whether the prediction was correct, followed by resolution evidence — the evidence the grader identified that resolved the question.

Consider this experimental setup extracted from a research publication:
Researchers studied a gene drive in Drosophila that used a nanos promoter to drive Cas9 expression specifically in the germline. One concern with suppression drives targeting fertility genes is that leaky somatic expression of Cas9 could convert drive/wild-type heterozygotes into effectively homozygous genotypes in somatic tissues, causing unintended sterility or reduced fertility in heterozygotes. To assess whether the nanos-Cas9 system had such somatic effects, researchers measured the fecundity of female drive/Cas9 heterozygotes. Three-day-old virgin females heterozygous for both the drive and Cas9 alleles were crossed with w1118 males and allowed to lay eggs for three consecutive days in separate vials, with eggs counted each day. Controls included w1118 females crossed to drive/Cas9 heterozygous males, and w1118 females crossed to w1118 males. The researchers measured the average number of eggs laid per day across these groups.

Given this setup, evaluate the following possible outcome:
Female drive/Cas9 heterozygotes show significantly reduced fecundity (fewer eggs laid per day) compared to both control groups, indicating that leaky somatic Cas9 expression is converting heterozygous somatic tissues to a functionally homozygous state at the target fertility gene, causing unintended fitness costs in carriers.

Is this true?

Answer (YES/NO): NO